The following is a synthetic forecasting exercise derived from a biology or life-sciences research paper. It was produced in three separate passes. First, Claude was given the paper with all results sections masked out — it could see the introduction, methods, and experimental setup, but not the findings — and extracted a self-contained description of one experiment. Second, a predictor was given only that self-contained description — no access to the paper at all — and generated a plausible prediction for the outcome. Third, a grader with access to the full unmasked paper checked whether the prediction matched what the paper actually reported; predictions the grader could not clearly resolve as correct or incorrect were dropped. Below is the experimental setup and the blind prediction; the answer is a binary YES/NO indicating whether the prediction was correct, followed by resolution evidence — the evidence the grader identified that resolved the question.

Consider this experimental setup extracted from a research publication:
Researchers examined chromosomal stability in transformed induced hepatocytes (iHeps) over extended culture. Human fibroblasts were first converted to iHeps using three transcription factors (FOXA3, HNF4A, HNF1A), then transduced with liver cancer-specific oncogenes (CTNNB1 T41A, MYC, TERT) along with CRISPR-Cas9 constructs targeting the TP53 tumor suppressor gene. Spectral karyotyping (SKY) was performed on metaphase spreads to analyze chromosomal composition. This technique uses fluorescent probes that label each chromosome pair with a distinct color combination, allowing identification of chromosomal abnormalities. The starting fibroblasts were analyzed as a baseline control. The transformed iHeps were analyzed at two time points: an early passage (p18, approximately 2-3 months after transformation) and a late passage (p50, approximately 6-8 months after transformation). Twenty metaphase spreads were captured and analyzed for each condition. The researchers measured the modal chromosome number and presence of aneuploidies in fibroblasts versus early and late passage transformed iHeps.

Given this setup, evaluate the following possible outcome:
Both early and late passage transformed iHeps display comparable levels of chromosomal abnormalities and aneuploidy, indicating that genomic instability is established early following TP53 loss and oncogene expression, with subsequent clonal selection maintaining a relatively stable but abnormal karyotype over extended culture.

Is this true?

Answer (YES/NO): NO